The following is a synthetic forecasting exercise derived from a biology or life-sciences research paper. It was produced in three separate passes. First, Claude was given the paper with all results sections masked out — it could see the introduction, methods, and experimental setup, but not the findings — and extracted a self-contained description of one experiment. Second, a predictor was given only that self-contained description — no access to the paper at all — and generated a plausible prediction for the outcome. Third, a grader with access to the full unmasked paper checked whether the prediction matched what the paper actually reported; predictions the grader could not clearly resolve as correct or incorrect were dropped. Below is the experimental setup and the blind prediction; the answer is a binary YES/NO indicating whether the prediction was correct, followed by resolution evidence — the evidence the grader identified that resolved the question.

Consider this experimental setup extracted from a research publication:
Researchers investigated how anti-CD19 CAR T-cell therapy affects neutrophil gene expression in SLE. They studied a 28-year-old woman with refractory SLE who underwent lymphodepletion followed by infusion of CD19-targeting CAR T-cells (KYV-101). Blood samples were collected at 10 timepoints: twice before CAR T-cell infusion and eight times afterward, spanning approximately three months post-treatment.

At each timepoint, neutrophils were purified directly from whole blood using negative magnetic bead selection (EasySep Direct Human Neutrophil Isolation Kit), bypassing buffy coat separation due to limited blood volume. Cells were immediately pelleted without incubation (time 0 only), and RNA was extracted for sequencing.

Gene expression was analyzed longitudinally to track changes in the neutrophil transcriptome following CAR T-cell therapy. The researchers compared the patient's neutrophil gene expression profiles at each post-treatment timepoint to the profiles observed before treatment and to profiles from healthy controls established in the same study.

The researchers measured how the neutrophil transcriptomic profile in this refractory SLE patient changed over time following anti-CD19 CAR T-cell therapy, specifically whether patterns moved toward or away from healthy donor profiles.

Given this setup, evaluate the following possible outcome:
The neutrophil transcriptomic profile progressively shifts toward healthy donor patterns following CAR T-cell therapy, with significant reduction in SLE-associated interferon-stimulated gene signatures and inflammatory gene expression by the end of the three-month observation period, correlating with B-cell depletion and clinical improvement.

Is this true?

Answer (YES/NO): YES